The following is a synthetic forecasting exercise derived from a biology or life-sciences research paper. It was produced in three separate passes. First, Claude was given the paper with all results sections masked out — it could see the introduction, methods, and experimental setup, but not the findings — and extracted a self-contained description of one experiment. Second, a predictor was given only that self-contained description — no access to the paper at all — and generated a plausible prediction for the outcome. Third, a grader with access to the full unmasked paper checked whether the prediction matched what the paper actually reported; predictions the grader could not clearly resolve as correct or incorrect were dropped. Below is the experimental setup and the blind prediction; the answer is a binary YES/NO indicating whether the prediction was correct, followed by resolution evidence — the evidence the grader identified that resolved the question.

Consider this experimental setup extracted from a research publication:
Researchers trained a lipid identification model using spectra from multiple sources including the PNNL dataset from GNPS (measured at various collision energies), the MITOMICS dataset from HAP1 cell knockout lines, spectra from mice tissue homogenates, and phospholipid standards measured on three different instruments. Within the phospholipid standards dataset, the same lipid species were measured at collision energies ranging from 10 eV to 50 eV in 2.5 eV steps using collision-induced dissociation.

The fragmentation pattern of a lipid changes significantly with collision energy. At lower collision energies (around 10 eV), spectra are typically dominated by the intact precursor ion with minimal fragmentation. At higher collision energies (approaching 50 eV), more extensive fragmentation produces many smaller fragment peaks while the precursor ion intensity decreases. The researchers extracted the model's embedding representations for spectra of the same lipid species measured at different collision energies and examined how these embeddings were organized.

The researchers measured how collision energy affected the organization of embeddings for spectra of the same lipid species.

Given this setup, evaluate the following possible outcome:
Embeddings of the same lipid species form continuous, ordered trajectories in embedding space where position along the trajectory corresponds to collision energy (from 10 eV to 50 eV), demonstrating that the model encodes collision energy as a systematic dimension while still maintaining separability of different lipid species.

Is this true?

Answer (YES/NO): NO